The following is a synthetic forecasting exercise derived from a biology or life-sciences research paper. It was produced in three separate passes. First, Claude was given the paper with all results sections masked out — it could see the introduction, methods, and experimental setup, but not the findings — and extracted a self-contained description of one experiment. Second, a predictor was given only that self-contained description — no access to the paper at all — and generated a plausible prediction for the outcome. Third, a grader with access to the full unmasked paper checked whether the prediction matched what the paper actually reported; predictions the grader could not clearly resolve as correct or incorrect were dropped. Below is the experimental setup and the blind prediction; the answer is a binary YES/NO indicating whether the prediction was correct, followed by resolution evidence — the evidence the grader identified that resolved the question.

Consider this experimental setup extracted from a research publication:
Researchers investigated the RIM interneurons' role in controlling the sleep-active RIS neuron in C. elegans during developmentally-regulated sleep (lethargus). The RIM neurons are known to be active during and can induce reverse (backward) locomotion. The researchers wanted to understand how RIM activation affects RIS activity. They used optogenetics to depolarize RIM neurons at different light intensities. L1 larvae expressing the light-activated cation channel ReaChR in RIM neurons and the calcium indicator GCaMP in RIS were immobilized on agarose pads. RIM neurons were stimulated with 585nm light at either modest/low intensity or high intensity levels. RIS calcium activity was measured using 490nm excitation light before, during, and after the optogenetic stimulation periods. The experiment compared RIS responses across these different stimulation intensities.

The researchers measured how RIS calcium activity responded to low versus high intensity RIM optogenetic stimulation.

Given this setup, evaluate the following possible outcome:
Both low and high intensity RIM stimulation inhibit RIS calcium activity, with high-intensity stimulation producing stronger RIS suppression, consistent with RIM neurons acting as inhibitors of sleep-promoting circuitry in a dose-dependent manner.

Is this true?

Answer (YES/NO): NO